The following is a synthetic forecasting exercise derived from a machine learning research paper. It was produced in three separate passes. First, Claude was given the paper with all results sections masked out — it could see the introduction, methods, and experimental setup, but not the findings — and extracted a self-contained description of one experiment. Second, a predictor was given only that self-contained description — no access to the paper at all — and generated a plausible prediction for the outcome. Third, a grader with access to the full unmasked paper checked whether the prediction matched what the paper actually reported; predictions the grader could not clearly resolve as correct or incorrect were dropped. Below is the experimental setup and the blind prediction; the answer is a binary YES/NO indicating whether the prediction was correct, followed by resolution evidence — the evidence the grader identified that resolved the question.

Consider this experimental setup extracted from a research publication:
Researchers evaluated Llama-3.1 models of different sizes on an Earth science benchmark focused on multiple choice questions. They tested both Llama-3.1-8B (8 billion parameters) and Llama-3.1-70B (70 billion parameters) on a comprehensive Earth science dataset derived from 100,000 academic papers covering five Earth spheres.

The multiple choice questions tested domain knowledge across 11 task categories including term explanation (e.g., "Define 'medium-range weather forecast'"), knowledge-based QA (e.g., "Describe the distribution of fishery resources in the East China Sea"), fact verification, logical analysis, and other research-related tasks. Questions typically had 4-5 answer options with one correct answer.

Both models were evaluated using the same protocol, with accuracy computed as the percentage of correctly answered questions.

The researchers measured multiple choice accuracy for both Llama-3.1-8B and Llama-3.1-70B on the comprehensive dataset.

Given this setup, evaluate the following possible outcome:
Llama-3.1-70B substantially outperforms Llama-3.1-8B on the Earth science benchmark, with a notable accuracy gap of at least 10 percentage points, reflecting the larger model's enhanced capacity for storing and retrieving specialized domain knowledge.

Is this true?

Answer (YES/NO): YES